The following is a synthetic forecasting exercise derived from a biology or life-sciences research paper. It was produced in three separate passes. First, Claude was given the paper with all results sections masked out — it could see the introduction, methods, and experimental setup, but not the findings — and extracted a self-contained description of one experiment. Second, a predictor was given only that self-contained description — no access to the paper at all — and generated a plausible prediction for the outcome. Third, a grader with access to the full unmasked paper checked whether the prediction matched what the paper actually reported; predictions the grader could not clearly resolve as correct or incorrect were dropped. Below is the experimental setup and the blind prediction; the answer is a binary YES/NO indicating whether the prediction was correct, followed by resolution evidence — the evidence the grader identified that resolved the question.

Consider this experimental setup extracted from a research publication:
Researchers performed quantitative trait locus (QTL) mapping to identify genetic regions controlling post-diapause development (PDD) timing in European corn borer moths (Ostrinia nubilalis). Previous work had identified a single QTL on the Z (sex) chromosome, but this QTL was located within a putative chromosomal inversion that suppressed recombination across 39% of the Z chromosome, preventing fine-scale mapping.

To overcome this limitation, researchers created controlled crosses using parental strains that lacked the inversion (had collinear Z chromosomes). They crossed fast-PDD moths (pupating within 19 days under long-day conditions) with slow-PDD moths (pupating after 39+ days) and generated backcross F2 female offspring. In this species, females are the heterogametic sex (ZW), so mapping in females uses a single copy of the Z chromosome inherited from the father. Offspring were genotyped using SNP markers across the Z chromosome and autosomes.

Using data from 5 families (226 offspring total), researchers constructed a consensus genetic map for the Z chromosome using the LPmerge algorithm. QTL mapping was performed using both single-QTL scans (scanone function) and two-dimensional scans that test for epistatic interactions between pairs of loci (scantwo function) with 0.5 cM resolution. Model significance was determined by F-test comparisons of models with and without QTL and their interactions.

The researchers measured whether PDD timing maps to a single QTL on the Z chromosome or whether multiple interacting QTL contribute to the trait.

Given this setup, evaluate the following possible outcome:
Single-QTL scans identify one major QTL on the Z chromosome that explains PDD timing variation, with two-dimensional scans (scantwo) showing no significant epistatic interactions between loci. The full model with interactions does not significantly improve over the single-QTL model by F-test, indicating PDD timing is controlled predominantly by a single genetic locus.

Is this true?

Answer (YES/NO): NO